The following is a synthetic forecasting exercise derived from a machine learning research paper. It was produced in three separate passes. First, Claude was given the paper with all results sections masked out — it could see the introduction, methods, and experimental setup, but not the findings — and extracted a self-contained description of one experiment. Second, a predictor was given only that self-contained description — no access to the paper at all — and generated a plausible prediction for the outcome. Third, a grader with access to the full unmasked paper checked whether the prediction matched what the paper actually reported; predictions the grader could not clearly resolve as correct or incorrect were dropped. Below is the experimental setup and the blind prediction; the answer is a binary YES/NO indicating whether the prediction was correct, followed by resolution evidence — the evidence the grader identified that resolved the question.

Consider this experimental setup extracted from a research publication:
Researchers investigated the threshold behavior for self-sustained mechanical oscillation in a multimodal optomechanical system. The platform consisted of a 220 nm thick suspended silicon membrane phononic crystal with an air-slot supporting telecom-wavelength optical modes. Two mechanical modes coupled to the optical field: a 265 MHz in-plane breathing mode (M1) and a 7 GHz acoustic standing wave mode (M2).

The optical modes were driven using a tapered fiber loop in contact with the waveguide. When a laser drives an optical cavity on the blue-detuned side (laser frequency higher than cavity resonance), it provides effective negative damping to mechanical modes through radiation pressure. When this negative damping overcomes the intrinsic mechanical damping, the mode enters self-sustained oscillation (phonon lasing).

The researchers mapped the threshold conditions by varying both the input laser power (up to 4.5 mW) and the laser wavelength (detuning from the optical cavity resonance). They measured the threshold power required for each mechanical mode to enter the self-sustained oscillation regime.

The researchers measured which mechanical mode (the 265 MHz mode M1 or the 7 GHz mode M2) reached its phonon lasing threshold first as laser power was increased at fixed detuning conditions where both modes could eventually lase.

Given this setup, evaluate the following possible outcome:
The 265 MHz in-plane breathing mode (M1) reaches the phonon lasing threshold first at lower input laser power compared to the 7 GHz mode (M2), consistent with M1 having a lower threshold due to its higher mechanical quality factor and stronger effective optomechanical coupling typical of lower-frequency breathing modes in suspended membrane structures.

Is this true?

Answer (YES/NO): NO